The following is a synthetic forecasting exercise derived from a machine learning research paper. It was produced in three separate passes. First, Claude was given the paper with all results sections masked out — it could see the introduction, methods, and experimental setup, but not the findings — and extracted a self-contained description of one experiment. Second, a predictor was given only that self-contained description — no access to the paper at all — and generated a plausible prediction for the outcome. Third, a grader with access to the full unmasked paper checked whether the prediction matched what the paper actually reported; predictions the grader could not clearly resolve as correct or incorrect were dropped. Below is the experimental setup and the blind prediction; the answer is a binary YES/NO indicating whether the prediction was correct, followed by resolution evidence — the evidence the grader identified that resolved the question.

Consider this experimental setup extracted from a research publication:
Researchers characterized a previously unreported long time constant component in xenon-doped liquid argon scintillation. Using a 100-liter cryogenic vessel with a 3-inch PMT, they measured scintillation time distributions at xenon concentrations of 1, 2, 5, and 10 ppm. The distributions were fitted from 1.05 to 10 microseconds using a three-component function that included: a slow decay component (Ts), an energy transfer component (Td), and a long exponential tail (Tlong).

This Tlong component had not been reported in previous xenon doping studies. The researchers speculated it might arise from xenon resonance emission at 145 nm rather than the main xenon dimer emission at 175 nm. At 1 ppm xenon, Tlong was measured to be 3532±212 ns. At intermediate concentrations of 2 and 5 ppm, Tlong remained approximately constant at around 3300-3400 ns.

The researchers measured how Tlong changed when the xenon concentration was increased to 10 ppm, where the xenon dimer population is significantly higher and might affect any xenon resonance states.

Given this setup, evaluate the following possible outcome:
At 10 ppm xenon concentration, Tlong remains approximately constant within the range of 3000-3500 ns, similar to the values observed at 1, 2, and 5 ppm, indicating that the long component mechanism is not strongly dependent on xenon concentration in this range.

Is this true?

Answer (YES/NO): NO